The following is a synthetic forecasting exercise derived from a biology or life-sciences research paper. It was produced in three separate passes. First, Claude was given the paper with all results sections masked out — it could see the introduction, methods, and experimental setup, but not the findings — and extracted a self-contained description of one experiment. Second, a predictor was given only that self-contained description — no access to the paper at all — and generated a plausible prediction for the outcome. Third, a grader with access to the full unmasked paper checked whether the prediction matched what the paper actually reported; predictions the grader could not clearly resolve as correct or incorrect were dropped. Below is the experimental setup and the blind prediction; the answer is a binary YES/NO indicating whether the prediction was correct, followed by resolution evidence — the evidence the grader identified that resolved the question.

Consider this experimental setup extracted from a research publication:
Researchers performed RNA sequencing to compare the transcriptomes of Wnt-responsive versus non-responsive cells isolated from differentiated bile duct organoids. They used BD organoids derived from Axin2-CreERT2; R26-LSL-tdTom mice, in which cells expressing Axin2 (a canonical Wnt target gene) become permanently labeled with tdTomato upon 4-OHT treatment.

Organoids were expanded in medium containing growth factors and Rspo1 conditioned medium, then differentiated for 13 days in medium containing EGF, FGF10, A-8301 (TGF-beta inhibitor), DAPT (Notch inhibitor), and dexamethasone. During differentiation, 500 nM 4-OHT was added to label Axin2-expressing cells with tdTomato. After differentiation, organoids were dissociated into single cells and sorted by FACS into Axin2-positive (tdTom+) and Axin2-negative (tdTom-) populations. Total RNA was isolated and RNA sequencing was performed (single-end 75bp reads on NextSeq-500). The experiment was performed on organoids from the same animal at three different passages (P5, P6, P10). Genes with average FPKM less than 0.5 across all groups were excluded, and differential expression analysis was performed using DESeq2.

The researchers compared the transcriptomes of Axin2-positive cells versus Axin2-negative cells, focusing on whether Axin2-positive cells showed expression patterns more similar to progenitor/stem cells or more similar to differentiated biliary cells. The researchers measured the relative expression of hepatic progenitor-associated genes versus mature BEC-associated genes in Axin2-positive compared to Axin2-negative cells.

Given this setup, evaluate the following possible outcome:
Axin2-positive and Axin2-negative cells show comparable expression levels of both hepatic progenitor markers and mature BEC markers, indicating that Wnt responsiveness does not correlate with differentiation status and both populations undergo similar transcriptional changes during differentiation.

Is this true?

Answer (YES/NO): NO